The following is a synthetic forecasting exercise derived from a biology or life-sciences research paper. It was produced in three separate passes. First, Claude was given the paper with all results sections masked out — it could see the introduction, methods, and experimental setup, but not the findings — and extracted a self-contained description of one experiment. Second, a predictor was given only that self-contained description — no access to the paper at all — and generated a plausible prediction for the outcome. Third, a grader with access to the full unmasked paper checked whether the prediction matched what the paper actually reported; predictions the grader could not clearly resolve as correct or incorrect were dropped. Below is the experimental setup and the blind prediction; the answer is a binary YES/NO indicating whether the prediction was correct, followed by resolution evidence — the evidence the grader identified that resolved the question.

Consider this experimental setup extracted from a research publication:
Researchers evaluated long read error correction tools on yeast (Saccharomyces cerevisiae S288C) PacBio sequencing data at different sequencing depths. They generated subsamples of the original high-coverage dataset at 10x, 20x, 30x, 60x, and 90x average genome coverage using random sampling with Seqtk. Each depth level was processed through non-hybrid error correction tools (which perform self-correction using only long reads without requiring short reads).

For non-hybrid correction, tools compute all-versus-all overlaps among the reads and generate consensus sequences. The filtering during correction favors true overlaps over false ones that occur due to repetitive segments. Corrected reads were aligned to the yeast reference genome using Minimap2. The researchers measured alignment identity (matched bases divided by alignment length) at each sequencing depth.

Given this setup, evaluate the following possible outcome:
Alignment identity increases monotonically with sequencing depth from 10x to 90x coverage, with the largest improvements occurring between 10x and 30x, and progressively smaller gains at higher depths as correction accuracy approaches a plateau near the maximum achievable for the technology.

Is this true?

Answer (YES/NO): NO